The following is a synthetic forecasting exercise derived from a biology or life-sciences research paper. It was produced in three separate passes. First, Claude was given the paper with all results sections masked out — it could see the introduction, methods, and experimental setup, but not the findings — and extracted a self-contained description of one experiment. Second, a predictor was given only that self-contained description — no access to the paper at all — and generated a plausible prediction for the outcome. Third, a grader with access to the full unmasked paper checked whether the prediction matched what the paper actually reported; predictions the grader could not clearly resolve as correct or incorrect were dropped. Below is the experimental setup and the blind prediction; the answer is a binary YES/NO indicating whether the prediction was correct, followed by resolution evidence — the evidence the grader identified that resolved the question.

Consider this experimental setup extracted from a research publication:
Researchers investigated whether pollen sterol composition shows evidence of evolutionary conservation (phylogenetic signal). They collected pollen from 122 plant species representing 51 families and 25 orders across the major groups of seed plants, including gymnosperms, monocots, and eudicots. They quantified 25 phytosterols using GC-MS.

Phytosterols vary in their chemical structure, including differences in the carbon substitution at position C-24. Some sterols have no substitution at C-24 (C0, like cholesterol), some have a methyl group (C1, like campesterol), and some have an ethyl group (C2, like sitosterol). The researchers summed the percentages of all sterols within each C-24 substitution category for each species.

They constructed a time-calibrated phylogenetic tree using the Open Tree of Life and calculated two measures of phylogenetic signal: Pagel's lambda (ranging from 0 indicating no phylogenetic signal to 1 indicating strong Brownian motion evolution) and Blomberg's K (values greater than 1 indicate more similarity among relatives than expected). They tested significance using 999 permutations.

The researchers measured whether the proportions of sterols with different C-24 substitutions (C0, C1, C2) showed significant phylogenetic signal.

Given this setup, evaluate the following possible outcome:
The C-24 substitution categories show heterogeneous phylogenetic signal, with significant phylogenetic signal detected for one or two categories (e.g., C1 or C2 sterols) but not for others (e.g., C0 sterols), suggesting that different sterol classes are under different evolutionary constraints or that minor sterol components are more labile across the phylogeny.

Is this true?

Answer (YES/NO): NO